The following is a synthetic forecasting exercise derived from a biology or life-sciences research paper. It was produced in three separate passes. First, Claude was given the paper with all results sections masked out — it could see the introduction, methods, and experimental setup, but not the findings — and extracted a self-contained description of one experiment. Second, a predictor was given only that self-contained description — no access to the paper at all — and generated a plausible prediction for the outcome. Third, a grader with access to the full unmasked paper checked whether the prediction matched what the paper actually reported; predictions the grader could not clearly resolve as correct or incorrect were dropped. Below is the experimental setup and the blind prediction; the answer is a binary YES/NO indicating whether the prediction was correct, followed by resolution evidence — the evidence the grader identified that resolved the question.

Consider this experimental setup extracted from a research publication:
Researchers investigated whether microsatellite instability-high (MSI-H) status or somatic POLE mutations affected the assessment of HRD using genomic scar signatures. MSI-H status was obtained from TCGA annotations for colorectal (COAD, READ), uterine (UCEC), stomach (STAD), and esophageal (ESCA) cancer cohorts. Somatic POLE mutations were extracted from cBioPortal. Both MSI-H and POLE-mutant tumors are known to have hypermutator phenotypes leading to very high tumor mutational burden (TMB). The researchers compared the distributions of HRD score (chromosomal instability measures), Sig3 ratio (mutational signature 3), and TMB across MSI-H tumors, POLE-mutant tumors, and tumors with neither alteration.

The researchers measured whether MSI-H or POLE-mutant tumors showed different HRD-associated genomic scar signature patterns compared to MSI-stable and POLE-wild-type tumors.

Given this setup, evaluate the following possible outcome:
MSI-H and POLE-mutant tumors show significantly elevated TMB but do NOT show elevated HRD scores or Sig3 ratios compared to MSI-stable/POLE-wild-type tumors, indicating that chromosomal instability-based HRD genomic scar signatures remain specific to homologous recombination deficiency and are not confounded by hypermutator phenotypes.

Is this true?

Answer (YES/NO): YES